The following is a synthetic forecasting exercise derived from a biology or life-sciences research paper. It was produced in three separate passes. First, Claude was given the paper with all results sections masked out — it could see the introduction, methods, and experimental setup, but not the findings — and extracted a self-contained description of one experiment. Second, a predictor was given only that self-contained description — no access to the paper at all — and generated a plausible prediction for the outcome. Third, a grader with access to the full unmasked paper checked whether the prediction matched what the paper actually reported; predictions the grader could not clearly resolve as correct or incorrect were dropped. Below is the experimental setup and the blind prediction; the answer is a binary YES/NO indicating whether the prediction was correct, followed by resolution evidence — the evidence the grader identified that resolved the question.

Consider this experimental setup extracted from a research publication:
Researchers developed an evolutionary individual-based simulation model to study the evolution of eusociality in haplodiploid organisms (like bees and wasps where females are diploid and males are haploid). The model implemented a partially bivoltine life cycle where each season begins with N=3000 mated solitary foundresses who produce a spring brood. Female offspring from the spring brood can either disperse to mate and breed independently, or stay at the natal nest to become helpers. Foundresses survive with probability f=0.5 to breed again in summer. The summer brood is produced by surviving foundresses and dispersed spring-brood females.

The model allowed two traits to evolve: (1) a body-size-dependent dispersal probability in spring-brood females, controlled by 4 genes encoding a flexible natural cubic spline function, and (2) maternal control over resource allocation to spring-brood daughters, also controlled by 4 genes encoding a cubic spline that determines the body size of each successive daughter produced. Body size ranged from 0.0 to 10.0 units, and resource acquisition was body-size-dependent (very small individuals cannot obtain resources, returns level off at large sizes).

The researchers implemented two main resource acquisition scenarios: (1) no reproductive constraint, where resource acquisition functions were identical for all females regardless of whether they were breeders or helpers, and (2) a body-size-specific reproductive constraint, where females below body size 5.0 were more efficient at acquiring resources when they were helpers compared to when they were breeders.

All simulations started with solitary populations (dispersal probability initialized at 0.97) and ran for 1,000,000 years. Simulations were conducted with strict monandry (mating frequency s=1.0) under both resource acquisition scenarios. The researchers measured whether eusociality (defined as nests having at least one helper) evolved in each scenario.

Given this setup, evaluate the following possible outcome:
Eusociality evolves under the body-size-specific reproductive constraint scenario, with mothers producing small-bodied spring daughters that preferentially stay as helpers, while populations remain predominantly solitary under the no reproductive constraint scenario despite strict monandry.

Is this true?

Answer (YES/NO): NO